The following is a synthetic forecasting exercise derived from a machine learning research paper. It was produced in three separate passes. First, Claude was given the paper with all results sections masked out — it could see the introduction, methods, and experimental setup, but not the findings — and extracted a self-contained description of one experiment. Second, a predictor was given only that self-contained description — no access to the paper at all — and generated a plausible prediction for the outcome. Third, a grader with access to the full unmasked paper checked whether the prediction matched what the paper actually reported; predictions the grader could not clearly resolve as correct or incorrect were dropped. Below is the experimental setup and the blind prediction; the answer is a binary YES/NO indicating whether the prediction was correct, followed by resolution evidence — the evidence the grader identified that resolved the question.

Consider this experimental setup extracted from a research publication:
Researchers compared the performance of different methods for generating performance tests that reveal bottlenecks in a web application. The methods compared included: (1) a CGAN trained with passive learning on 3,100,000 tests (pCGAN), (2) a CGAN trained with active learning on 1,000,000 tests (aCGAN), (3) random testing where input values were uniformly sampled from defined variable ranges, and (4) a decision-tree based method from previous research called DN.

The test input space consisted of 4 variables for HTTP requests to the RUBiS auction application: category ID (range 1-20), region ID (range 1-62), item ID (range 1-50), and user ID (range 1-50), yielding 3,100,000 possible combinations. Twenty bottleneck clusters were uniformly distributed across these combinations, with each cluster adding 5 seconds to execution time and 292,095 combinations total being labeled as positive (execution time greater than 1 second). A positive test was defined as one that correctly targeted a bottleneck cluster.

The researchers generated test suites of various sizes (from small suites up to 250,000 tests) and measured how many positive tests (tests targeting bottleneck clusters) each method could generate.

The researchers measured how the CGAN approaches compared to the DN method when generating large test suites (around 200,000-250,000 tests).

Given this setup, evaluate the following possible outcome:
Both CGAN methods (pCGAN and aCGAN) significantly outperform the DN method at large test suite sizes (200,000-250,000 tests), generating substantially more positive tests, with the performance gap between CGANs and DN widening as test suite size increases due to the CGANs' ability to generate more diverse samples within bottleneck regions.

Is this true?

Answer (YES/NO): NO